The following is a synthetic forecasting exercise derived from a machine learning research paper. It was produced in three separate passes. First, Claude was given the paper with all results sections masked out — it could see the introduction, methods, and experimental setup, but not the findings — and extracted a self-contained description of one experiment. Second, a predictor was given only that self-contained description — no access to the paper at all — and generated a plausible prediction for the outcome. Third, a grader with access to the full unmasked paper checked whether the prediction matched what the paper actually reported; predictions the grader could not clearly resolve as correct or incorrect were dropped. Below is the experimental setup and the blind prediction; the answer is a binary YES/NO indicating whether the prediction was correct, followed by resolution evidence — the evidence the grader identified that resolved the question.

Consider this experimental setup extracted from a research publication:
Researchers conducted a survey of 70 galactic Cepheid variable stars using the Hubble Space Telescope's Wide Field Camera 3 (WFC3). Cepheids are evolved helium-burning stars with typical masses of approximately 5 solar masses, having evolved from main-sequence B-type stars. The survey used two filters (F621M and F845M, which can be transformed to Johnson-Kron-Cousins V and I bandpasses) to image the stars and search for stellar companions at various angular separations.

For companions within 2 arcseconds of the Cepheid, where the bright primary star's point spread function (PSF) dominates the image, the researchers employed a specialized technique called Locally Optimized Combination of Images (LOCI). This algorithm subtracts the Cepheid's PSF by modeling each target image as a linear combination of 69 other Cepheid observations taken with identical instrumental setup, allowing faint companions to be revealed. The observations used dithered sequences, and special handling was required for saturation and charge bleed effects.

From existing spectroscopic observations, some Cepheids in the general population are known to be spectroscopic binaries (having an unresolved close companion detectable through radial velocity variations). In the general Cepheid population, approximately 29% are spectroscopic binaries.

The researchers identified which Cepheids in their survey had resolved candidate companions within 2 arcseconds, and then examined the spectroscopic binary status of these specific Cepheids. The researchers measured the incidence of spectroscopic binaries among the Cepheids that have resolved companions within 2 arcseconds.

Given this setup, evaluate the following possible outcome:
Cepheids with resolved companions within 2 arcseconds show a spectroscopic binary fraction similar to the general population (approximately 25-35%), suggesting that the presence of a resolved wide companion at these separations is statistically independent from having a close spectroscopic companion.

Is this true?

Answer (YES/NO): NO